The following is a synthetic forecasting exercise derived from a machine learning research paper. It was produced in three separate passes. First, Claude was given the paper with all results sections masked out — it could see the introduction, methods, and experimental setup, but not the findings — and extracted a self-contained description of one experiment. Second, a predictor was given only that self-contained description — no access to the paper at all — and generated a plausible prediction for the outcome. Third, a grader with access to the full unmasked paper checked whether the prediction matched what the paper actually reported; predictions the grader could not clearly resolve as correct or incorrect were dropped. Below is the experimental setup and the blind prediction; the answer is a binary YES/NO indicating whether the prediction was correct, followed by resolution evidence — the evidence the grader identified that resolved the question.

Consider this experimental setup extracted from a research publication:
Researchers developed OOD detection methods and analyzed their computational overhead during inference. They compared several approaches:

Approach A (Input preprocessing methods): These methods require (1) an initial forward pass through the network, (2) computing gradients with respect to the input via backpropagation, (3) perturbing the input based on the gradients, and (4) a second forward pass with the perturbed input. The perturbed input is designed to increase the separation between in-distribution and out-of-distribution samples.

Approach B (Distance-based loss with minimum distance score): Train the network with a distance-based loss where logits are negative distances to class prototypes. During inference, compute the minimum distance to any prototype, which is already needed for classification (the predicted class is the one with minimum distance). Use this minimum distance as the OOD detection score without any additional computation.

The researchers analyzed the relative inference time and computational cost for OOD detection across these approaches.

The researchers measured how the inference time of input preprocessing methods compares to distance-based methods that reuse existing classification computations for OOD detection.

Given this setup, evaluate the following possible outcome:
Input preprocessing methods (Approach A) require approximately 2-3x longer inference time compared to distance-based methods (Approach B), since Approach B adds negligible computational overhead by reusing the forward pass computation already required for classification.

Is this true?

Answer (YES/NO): NO